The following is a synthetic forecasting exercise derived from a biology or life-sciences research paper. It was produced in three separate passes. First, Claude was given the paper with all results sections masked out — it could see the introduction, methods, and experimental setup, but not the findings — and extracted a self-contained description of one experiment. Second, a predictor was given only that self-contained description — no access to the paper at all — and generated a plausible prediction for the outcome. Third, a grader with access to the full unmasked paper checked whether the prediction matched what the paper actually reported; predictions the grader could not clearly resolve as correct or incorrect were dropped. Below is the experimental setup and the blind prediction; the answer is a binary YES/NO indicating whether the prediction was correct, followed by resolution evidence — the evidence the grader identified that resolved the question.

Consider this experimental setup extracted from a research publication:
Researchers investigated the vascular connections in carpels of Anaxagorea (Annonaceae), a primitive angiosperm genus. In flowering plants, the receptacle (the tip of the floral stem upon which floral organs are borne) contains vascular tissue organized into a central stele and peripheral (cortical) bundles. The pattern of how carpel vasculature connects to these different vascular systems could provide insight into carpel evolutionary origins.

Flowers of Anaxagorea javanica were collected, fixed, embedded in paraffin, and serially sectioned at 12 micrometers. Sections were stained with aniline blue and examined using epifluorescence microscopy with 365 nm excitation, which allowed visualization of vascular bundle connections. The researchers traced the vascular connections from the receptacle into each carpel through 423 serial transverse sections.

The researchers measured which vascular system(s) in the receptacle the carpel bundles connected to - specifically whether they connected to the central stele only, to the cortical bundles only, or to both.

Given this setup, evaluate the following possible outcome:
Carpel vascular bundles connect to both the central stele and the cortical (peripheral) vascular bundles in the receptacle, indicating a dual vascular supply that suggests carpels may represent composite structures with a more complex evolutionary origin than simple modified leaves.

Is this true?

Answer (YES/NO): NO